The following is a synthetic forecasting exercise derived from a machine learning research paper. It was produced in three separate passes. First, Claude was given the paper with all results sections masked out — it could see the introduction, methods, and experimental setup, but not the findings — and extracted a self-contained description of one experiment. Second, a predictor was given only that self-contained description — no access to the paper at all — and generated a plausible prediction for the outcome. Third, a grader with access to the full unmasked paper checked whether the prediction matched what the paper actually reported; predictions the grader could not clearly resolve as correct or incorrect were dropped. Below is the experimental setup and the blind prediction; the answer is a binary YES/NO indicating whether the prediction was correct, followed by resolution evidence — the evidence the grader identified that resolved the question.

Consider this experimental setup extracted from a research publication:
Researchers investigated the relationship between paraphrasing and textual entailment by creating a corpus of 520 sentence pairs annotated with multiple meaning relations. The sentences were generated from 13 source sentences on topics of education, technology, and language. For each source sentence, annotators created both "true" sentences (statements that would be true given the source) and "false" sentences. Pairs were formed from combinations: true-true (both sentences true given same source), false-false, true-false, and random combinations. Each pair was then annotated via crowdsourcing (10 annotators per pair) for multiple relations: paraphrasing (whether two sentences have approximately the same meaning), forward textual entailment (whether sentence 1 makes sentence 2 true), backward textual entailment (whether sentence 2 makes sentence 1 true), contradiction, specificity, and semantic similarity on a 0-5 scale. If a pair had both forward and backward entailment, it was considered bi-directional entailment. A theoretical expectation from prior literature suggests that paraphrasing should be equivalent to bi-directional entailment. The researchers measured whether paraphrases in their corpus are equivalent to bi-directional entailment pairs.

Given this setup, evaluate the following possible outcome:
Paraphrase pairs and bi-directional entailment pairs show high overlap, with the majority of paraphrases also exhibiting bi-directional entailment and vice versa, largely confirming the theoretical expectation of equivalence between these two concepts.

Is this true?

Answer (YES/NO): NO